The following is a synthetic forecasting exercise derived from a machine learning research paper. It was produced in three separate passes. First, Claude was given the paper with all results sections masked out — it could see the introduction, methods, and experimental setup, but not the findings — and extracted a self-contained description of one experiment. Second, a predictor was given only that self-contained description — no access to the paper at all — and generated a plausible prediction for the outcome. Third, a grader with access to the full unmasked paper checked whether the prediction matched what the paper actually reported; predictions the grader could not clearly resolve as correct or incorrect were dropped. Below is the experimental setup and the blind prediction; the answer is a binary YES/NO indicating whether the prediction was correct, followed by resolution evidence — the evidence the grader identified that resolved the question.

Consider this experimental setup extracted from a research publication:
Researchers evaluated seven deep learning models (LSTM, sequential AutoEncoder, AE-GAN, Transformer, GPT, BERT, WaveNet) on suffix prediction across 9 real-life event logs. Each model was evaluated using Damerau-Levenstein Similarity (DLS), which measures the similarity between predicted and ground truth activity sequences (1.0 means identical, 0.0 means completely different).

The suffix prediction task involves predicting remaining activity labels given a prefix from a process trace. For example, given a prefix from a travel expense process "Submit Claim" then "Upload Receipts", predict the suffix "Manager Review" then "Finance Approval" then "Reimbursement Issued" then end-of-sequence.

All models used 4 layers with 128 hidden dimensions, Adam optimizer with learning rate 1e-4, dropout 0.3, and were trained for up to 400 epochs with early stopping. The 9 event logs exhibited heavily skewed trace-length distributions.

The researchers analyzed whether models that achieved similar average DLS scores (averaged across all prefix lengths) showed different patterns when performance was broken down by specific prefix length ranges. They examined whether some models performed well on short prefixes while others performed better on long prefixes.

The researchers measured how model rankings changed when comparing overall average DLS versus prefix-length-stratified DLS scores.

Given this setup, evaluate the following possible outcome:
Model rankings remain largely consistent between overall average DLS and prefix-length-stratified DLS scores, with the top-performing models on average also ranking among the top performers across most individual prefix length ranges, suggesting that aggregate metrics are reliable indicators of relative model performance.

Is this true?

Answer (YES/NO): NO